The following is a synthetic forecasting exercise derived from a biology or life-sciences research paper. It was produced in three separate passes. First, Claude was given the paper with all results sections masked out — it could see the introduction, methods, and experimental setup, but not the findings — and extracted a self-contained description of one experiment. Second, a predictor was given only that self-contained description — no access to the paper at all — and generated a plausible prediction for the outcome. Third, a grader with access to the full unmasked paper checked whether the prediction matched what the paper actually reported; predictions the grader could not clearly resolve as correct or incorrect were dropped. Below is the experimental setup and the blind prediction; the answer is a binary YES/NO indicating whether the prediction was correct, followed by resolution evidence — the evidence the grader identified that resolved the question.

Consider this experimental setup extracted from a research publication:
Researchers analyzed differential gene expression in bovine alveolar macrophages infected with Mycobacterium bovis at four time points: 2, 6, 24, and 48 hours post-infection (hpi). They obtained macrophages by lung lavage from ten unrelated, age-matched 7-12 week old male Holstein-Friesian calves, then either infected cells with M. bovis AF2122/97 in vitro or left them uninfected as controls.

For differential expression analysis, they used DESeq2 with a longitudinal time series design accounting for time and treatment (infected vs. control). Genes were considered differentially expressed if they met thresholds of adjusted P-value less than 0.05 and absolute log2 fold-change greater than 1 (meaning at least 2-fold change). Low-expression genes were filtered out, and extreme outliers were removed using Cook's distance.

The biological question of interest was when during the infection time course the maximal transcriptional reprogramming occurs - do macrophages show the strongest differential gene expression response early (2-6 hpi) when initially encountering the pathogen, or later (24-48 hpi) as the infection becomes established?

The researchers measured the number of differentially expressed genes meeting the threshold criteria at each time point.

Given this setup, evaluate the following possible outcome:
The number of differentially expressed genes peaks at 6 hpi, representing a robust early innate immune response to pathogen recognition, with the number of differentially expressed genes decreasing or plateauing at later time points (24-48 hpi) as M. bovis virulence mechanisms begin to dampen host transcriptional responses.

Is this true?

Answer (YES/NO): NO